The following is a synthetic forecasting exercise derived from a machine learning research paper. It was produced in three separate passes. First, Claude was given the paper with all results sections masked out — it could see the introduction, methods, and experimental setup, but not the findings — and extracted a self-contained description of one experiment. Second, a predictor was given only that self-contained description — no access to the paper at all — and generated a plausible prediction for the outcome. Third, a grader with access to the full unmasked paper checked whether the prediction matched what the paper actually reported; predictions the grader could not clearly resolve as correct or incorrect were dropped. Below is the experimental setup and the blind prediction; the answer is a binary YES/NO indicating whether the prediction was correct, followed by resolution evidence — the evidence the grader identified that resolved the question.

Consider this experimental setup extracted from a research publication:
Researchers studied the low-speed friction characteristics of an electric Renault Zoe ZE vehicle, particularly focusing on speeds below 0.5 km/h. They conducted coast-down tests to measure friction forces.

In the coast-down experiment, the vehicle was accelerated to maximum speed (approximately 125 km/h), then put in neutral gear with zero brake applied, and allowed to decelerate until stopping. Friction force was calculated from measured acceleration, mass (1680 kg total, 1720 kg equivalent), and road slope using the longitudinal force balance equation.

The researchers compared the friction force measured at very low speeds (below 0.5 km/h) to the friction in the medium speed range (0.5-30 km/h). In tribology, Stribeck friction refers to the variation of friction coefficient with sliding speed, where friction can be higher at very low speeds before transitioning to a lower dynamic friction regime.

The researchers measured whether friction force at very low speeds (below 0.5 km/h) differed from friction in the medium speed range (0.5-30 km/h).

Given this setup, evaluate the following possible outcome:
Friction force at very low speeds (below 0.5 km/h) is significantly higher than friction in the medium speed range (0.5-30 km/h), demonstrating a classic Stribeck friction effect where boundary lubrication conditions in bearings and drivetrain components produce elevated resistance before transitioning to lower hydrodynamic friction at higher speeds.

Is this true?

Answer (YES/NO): NO